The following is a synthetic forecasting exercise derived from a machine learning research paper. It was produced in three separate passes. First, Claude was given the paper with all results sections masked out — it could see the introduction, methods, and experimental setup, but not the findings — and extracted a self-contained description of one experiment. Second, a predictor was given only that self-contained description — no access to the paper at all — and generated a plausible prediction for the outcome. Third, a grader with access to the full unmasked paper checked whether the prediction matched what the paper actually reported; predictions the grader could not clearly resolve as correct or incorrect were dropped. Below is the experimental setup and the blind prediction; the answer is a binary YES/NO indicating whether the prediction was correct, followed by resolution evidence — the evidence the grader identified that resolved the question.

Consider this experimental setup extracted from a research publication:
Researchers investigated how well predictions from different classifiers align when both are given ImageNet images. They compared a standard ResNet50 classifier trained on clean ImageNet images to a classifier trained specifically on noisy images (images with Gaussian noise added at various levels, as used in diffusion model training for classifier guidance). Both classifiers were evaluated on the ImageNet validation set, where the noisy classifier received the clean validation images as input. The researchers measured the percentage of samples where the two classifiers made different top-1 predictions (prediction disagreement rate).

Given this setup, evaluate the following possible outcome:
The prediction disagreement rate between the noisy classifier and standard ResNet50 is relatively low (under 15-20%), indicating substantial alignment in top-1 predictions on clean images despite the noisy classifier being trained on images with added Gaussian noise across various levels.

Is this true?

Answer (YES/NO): NO